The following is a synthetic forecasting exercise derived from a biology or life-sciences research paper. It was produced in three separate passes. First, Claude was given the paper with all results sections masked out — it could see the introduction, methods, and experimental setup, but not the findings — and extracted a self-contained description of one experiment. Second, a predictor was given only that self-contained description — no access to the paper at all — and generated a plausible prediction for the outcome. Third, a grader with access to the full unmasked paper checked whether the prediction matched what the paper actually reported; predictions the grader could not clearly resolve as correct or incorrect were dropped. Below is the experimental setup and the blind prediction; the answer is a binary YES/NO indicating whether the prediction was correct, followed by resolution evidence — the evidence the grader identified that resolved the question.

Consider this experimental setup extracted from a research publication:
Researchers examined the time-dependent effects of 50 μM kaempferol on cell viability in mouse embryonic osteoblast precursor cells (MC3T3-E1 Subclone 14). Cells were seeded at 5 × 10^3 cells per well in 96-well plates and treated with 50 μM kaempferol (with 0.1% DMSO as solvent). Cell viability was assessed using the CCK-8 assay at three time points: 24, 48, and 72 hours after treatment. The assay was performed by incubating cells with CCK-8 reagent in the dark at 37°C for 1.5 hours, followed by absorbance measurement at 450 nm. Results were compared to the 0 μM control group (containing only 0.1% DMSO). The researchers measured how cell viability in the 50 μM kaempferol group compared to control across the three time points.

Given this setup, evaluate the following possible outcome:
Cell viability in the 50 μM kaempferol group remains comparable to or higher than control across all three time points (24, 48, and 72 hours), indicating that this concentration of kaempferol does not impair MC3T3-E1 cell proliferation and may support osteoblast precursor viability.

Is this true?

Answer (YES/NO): NO